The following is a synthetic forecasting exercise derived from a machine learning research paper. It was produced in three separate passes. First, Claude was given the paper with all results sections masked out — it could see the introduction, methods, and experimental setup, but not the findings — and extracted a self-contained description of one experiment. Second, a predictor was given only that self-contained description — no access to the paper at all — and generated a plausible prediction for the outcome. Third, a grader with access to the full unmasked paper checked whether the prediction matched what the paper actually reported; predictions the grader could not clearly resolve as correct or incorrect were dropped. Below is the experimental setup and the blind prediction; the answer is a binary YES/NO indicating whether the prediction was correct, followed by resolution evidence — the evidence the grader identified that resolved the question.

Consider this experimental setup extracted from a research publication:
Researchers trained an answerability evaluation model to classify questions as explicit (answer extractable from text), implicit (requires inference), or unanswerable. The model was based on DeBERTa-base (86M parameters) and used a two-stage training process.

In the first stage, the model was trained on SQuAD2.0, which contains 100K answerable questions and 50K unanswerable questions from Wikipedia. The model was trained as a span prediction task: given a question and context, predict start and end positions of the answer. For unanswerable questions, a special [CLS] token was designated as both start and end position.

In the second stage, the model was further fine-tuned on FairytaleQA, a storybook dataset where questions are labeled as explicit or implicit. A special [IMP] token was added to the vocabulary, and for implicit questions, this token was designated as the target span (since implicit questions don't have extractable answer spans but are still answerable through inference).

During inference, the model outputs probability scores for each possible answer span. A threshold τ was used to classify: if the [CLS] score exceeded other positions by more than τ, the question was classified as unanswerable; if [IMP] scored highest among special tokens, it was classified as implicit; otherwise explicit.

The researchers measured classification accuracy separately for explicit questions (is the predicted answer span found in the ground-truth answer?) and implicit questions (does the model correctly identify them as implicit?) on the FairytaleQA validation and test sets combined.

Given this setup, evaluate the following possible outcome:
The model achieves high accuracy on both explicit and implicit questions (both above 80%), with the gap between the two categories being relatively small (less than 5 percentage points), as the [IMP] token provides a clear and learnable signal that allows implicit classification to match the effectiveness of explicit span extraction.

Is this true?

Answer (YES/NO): NO